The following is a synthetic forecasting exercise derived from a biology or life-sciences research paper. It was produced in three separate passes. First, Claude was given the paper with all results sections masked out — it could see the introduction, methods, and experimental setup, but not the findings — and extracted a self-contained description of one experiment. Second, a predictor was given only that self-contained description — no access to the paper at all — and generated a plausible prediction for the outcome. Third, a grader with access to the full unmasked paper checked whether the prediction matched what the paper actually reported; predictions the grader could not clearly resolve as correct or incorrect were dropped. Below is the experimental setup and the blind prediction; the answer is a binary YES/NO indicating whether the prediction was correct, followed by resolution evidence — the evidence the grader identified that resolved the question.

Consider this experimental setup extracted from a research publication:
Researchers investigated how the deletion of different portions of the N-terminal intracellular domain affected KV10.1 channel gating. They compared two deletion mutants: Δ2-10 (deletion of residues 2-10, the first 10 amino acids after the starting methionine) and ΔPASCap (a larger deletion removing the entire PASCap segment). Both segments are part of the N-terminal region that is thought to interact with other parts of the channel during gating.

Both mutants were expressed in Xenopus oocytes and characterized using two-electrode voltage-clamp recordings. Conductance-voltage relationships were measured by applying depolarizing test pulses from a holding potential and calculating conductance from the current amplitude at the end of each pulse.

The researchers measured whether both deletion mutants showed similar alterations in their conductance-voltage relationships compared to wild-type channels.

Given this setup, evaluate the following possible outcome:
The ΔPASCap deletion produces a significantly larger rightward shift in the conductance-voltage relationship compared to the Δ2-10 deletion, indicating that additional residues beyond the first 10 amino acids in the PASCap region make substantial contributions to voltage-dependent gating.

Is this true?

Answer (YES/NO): NO